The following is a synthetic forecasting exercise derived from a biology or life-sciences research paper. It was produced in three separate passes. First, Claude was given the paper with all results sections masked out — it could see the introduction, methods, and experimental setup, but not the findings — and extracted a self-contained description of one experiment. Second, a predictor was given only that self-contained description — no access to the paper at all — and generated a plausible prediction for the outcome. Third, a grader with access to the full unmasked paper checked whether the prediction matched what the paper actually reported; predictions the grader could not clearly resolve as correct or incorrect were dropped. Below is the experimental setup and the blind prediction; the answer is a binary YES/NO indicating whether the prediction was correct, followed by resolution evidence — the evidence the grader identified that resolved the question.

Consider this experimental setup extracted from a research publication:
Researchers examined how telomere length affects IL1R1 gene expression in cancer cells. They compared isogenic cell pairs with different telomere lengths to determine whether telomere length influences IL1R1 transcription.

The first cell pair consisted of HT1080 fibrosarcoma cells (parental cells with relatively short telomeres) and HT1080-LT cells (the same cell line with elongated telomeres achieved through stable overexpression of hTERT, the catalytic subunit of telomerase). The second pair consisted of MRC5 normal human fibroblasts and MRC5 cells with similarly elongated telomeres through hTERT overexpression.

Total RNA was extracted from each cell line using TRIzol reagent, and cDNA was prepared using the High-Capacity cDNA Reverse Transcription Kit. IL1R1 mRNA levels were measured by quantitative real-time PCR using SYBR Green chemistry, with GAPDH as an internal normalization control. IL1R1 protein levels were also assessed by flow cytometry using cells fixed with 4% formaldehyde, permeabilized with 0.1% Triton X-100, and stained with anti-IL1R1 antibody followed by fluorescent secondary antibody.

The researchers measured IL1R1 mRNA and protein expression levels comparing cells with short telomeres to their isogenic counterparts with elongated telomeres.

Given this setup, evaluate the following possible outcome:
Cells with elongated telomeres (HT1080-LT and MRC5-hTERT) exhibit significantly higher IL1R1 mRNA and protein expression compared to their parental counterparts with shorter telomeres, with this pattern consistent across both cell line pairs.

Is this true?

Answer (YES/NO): NO